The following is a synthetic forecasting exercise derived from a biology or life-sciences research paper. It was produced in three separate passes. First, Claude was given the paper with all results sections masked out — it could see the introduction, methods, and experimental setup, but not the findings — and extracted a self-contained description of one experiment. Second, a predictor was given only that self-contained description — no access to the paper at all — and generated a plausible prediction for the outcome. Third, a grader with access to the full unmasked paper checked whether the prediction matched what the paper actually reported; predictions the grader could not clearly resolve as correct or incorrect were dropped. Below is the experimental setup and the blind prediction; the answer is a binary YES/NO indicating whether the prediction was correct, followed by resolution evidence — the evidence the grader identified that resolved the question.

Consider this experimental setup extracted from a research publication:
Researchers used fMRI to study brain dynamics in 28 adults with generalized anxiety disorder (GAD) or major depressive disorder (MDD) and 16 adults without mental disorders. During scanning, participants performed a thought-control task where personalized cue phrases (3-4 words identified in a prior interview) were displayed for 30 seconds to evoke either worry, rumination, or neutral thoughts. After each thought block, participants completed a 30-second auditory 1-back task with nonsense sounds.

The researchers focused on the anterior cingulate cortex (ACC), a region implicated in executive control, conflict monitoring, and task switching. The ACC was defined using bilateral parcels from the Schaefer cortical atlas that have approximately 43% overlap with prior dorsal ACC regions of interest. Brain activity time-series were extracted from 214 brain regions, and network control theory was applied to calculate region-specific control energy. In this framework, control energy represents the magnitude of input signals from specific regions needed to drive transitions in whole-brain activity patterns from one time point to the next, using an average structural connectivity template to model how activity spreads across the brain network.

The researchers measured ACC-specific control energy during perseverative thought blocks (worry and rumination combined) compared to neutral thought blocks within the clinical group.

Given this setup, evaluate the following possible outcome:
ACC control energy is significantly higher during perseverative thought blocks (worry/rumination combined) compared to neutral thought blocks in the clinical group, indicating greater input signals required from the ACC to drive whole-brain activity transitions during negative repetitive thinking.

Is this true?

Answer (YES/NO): NO